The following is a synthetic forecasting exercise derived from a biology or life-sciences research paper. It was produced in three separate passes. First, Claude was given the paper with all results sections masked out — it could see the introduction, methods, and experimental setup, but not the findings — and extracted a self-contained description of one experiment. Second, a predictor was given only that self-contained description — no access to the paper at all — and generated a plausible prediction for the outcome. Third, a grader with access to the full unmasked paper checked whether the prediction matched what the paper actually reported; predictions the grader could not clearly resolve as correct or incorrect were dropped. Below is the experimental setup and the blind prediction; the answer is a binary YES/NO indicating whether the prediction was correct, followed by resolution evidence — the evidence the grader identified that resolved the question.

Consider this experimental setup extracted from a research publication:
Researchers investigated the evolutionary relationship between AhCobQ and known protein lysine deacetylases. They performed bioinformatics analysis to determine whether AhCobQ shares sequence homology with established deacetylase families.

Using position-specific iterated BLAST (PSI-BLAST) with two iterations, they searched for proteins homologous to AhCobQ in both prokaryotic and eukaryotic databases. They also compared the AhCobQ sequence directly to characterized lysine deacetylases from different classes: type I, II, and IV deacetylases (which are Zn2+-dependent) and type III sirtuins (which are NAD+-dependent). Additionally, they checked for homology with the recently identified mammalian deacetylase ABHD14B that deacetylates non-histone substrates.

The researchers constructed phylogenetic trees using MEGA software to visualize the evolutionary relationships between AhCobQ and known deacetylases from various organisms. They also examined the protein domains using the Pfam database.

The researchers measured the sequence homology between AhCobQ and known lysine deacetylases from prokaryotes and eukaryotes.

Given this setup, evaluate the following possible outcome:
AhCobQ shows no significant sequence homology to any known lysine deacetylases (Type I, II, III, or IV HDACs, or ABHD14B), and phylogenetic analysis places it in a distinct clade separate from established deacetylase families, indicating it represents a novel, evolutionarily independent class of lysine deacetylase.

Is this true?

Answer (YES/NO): YES